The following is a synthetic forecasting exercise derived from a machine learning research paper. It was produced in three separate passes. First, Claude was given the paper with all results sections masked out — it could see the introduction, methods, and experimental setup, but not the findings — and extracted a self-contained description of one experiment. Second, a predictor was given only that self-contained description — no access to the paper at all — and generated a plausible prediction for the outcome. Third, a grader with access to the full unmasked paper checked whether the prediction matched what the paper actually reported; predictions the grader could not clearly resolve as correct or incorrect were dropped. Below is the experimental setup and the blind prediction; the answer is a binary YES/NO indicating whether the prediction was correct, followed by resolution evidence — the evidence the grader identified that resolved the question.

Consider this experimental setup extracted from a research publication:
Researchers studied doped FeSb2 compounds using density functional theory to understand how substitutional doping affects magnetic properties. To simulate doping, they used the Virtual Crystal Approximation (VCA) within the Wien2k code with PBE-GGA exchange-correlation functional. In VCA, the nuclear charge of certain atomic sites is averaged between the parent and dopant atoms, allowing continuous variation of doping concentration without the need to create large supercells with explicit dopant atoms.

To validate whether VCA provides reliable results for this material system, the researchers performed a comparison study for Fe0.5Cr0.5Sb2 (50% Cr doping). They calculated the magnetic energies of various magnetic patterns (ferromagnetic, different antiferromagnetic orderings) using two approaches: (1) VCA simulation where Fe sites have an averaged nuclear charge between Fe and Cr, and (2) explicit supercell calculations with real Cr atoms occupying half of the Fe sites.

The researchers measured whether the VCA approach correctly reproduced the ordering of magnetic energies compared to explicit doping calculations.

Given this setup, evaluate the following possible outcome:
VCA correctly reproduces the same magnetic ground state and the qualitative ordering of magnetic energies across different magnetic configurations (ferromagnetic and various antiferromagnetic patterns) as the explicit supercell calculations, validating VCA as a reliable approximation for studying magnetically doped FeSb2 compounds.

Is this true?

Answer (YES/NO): YES